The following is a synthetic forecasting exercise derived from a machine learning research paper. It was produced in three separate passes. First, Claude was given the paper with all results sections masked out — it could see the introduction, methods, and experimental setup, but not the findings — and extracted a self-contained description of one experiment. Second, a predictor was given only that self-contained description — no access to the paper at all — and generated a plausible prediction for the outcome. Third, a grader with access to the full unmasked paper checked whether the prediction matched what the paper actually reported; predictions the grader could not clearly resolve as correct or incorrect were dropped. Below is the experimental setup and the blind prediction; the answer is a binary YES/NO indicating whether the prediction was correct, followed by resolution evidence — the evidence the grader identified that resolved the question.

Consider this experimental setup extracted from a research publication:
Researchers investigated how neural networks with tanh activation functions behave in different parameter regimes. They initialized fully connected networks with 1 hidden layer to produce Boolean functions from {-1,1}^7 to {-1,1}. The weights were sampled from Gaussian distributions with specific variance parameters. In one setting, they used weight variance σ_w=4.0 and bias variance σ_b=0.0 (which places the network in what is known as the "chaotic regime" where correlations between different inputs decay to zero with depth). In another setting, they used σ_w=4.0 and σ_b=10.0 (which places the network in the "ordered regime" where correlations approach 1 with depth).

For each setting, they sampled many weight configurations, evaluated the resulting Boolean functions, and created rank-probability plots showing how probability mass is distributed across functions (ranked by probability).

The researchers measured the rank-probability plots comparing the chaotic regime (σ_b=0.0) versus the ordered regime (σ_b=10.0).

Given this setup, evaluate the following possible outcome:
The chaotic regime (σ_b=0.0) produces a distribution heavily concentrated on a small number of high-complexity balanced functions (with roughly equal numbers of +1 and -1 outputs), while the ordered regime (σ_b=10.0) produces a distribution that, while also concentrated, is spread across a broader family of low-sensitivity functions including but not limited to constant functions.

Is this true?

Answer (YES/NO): NO